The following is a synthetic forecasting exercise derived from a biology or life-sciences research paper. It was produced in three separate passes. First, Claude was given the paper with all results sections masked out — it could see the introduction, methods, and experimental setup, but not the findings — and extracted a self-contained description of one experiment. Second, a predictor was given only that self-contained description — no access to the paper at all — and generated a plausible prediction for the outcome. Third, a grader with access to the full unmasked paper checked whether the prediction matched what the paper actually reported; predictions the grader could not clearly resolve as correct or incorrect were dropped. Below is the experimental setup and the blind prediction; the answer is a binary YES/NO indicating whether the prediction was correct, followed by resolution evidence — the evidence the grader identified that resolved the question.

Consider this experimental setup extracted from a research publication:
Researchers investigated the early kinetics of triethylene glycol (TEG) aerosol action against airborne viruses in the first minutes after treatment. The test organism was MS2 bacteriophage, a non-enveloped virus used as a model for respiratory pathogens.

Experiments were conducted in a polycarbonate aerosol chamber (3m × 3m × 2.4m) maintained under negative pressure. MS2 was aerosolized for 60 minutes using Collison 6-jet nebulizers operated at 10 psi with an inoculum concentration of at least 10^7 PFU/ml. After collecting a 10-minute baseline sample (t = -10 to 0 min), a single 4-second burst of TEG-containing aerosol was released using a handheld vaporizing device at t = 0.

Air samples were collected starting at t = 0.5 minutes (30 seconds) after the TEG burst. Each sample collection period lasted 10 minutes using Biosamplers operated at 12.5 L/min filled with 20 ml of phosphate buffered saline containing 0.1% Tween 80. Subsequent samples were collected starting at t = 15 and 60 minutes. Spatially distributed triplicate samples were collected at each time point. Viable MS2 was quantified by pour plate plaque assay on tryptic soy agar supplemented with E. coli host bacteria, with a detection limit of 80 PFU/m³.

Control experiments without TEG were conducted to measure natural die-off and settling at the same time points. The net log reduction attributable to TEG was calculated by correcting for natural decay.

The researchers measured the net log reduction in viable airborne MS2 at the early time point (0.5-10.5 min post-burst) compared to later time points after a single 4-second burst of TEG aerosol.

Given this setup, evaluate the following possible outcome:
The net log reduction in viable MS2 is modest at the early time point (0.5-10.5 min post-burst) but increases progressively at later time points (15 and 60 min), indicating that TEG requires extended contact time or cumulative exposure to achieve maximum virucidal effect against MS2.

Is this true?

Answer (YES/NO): NO